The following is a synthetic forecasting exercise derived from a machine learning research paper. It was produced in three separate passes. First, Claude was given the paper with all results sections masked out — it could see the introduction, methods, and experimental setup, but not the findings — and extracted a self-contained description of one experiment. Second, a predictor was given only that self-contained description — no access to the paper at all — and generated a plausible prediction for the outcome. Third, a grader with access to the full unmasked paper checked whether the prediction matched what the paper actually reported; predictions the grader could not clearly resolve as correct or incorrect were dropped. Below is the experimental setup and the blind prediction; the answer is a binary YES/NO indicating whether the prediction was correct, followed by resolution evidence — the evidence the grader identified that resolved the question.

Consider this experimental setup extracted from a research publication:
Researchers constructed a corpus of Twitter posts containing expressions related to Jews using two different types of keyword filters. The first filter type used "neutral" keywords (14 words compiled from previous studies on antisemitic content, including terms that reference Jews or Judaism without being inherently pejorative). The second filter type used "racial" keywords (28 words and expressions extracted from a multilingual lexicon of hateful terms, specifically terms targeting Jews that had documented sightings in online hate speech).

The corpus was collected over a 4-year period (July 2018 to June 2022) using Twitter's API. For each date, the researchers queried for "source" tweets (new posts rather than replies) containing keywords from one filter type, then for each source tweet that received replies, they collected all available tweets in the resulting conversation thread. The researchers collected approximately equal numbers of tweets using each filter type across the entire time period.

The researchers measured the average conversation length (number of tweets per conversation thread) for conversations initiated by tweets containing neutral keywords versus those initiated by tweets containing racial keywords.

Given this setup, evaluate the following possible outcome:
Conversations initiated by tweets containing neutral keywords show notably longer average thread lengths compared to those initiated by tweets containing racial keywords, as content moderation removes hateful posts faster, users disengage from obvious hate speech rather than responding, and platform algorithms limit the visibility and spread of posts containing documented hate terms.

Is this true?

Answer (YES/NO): YES